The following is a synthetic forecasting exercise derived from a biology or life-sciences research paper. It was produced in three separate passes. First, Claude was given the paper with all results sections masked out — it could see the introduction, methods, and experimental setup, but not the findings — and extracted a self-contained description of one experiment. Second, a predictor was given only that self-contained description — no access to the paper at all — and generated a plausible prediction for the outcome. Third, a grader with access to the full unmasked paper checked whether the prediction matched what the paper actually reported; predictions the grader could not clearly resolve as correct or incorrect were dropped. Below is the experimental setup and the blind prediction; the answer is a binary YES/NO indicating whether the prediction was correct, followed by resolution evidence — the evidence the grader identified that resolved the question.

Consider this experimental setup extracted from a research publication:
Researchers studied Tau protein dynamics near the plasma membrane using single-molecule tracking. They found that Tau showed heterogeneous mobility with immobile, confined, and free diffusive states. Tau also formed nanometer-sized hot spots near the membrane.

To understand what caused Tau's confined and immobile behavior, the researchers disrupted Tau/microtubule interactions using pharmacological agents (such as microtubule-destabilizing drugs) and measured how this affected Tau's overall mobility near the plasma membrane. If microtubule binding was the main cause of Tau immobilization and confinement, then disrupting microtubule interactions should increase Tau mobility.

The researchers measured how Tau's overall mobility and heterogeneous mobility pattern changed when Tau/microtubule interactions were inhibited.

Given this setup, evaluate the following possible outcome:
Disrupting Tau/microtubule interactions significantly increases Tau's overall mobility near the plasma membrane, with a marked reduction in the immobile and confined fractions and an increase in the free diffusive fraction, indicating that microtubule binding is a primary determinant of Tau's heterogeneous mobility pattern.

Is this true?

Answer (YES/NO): NO